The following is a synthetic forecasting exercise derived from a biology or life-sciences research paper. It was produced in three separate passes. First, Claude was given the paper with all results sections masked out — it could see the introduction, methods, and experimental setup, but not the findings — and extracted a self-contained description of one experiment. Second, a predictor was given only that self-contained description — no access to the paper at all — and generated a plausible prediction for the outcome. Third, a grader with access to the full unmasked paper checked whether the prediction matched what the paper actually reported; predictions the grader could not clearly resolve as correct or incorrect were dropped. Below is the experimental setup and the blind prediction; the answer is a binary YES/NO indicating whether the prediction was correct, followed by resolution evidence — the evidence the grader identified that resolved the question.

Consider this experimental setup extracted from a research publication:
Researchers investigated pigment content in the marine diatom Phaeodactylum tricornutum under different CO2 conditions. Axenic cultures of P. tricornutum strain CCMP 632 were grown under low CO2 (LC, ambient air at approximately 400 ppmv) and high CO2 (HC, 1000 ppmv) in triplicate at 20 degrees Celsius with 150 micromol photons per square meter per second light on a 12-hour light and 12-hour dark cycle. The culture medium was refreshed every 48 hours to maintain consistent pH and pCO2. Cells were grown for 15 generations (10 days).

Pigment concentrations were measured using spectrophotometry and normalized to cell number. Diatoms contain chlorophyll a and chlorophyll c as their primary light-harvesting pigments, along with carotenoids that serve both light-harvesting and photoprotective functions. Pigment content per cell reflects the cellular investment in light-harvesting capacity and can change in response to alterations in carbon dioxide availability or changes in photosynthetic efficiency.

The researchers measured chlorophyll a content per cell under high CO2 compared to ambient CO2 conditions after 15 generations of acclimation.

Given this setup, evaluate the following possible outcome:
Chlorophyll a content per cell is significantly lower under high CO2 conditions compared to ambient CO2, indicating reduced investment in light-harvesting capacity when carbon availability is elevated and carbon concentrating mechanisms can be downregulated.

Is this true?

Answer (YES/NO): NO